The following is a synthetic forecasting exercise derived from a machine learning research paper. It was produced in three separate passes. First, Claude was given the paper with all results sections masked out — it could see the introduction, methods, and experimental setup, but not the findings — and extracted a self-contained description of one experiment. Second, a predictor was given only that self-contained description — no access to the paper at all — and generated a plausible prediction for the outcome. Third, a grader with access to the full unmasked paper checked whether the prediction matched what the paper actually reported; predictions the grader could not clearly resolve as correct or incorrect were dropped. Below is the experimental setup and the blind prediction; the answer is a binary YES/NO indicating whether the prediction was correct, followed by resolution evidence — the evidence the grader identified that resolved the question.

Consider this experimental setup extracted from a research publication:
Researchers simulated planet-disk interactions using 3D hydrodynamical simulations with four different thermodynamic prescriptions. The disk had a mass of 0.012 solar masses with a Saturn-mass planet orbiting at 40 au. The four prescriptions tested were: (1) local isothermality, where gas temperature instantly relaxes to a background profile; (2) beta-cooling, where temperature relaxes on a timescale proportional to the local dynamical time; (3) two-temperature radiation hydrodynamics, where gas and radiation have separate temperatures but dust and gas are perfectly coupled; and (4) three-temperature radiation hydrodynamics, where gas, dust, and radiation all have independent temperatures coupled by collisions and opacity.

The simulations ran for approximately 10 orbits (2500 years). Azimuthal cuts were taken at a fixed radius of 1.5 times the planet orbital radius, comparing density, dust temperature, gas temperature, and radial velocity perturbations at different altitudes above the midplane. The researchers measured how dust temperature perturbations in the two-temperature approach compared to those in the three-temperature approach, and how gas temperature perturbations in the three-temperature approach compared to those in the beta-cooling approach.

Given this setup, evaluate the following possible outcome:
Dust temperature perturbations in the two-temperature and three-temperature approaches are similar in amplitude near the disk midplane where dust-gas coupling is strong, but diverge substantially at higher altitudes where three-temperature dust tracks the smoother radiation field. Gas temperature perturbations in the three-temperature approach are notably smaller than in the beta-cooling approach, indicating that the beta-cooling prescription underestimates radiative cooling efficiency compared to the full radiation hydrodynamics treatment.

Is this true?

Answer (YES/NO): NO